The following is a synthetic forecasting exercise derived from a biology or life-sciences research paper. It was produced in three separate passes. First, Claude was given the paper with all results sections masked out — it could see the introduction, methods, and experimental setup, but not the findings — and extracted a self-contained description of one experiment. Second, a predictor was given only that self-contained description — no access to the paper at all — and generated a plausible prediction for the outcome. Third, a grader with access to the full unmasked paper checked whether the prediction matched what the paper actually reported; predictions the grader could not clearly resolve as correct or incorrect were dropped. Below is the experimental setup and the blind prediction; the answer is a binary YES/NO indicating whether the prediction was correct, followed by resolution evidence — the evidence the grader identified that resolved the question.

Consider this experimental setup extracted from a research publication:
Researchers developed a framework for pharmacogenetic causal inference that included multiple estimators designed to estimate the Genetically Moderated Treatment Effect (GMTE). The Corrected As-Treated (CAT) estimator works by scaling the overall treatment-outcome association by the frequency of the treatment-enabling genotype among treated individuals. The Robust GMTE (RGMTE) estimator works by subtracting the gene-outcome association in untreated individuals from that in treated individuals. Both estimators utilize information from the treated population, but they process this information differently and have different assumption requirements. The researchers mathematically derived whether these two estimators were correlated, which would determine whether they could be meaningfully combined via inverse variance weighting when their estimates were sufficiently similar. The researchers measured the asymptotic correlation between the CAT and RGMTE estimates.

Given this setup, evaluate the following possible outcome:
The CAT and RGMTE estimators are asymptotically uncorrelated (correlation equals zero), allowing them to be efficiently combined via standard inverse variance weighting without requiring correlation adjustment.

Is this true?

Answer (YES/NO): YES